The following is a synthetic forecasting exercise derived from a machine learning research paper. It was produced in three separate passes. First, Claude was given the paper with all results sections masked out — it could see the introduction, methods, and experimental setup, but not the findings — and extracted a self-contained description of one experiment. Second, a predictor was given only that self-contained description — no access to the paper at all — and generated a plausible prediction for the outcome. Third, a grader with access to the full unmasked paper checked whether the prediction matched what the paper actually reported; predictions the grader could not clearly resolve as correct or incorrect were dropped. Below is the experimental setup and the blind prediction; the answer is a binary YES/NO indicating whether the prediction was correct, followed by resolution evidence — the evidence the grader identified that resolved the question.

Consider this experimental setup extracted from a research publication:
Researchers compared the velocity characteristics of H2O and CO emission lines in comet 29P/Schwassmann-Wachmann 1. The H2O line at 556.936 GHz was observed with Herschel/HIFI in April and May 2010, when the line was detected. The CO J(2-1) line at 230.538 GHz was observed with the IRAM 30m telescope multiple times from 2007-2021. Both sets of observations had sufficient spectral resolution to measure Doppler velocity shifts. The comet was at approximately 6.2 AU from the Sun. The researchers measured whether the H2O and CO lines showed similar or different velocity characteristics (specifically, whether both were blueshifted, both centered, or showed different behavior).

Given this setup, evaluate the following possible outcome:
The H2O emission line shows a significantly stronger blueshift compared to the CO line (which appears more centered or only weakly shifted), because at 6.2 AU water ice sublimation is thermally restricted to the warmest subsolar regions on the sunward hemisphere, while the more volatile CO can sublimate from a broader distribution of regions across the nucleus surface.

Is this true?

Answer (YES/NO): NO